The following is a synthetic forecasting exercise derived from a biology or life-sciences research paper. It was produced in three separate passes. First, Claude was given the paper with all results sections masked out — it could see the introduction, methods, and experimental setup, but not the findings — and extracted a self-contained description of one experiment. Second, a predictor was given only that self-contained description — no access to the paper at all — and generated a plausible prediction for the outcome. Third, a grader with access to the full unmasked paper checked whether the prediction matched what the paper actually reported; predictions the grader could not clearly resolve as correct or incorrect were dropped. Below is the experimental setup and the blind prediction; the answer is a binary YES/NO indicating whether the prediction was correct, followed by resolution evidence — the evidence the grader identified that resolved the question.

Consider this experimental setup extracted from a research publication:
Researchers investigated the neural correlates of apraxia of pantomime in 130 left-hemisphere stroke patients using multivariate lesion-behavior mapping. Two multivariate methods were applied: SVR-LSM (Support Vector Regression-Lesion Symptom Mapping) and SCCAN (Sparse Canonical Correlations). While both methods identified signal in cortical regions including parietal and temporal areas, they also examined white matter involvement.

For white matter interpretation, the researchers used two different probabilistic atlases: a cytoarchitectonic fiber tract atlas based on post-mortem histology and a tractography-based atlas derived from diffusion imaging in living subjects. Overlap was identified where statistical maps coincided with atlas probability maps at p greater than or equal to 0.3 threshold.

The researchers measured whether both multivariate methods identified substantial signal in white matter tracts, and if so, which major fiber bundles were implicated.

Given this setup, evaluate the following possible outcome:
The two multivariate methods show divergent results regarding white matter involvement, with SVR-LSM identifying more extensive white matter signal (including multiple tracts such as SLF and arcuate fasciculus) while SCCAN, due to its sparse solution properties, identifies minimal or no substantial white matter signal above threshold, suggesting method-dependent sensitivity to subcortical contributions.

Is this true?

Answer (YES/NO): NO